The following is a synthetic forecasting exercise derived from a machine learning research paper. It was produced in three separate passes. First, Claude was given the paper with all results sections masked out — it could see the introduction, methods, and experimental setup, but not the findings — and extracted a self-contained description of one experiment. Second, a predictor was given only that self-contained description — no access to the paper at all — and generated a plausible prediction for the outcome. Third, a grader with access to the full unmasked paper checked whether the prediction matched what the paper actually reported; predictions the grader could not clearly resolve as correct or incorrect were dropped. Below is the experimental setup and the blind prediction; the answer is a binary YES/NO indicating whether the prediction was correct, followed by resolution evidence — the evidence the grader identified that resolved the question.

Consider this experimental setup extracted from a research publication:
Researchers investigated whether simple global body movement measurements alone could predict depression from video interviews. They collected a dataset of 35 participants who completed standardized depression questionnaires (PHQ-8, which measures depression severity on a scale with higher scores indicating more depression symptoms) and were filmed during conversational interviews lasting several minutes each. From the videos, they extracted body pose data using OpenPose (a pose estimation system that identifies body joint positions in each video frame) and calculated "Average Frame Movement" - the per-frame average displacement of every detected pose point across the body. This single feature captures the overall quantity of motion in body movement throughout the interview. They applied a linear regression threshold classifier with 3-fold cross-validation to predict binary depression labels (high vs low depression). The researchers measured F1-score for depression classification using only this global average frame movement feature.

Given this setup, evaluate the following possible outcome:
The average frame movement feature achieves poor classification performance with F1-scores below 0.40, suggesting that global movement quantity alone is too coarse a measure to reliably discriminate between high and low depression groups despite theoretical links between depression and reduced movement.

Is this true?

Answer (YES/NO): YES